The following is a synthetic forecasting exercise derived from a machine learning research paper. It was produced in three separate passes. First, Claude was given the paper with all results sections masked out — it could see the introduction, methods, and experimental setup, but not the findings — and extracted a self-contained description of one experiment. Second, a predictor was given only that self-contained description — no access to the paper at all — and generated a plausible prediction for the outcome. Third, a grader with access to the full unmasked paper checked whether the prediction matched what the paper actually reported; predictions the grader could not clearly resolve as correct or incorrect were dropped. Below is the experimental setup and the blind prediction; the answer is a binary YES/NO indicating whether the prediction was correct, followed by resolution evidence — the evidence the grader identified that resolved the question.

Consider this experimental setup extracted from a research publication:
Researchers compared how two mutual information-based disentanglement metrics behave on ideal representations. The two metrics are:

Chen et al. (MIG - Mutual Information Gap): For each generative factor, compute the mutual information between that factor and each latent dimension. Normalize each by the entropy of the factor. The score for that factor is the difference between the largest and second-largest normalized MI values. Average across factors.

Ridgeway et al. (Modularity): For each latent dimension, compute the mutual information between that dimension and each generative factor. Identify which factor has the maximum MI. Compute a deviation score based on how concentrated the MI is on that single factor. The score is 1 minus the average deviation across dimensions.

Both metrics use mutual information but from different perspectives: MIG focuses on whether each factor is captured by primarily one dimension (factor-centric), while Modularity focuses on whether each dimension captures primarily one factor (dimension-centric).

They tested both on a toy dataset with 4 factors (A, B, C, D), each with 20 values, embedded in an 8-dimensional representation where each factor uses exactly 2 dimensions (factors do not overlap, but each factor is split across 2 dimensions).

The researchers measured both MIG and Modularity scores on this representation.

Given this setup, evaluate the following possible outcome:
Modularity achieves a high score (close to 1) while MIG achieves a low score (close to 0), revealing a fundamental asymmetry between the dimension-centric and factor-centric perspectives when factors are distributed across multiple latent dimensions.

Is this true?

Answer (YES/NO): YES